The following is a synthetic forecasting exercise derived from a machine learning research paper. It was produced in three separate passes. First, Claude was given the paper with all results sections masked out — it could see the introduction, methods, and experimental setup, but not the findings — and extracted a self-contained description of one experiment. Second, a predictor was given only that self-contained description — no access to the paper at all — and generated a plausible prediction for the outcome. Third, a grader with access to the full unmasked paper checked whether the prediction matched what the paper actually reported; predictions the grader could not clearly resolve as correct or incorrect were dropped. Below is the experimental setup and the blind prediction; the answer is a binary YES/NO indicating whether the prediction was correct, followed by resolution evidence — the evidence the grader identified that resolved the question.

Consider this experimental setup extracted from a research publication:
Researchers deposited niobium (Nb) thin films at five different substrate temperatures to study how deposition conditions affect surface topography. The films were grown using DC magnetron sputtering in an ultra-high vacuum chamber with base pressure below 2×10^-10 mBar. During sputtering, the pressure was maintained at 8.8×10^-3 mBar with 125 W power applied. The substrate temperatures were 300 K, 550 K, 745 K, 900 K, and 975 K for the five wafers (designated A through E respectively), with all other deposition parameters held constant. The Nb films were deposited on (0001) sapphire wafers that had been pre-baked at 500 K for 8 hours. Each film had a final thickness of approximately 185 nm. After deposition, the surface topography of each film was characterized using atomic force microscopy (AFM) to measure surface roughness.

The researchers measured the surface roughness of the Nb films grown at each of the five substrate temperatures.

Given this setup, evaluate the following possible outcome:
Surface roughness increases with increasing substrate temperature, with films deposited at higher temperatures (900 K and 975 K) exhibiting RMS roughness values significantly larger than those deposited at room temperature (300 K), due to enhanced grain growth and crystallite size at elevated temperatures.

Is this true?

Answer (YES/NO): NO